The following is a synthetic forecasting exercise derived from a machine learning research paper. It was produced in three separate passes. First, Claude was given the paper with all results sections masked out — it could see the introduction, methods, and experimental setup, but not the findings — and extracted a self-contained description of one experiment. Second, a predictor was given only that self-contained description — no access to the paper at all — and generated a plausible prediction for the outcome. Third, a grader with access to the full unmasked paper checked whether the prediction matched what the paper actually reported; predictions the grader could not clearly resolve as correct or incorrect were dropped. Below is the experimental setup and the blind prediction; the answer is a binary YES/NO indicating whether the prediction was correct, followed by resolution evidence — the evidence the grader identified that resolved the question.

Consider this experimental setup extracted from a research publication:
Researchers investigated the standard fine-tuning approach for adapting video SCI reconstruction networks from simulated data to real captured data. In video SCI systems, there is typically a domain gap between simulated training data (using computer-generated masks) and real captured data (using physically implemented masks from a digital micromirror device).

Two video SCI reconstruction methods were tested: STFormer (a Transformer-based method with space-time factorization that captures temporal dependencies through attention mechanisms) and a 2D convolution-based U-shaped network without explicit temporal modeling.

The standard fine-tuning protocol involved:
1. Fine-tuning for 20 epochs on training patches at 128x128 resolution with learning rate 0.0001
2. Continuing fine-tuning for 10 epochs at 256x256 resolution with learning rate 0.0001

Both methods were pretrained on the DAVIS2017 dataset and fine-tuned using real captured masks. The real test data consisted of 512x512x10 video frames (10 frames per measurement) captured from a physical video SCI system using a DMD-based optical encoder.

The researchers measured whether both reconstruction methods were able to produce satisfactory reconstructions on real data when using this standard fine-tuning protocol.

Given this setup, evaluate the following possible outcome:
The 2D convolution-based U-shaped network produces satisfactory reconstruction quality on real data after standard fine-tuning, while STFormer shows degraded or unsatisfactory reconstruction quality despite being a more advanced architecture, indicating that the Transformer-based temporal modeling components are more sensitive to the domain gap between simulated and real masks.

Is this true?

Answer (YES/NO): NO